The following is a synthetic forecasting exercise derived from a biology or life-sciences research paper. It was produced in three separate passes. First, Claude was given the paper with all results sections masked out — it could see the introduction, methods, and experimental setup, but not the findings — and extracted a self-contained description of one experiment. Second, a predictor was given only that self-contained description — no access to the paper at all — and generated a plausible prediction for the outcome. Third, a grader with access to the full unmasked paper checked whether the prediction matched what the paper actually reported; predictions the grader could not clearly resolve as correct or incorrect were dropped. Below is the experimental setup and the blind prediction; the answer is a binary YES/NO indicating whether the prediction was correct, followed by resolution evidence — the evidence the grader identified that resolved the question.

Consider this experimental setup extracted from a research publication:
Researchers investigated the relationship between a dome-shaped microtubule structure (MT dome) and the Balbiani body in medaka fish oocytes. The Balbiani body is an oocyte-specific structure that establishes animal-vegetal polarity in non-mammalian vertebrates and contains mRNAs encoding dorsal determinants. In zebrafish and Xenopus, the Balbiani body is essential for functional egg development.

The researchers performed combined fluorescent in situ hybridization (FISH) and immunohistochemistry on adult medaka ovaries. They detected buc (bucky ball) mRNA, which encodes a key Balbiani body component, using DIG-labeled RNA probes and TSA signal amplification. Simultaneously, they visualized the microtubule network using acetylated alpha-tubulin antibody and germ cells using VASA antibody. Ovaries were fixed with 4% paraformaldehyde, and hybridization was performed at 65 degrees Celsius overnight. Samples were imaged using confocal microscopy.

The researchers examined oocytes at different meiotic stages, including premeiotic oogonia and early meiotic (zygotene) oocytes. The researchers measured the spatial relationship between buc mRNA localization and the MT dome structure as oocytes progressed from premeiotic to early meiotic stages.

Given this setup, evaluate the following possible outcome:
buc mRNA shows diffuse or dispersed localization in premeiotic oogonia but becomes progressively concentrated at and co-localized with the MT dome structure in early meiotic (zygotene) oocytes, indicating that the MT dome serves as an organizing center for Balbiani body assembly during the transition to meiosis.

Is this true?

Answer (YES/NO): NO